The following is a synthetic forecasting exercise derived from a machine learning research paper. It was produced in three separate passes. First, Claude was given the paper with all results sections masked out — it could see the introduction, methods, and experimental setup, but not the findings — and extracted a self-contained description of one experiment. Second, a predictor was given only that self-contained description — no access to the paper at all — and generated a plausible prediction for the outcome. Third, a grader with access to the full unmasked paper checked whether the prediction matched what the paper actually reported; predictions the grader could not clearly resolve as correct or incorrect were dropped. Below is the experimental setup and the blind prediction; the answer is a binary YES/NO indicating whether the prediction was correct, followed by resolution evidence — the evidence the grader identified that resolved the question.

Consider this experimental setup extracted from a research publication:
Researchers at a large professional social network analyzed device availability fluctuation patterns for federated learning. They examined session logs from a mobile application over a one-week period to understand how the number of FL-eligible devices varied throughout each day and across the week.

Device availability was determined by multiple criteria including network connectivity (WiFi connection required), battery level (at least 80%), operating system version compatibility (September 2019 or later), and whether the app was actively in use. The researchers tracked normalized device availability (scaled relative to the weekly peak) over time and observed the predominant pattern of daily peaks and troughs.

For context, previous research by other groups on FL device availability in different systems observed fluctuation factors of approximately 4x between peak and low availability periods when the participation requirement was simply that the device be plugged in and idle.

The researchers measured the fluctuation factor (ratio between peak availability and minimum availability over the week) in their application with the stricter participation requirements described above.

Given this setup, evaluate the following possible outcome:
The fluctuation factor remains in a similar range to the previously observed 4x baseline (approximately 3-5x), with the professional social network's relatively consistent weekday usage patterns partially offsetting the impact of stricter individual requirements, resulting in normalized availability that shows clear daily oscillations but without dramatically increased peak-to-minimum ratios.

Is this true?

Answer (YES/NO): NO